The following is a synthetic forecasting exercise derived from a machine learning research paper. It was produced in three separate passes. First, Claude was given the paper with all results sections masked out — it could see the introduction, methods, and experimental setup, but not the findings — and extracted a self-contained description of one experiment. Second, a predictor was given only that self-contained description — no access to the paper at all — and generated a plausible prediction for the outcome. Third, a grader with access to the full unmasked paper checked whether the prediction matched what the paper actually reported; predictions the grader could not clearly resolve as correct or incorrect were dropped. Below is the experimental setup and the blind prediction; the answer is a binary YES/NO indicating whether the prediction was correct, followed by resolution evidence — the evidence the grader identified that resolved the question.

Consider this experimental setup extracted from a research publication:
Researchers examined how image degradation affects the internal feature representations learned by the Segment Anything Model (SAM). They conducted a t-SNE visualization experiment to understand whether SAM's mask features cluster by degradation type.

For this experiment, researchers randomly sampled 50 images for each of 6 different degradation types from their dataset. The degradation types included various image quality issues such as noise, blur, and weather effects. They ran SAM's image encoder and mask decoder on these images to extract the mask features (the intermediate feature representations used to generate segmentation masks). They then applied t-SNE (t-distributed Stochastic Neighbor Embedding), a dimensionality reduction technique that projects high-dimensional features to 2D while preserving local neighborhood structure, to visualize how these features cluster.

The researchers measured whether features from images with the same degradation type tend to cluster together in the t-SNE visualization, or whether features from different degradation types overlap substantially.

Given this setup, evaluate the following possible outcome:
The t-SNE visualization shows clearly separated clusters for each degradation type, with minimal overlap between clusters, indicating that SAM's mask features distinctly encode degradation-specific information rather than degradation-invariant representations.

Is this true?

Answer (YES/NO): NO